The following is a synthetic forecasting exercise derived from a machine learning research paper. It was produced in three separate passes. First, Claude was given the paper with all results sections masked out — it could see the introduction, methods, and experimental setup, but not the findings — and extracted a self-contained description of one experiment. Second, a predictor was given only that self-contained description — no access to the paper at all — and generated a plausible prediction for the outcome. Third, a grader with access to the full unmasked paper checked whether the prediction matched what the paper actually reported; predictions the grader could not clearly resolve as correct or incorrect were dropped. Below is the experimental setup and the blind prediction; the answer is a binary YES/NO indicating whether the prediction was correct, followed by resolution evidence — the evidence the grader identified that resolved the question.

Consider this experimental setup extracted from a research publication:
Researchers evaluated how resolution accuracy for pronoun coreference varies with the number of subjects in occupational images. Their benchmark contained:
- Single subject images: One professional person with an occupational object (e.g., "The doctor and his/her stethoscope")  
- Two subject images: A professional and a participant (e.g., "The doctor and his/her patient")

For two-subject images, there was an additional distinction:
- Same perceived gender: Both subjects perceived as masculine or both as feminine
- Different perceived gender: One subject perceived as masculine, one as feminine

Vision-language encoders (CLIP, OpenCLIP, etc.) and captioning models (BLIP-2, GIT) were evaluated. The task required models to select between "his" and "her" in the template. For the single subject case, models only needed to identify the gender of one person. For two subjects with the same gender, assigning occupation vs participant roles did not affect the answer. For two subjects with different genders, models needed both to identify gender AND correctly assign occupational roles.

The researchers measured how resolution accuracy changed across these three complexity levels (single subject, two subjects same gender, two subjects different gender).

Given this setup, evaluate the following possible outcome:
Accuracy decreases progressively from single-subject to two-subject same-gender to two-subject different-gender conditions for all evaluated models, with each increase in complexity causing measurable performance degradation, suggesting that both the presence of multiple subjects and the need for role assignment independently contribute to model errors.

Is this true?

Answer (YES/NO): YES